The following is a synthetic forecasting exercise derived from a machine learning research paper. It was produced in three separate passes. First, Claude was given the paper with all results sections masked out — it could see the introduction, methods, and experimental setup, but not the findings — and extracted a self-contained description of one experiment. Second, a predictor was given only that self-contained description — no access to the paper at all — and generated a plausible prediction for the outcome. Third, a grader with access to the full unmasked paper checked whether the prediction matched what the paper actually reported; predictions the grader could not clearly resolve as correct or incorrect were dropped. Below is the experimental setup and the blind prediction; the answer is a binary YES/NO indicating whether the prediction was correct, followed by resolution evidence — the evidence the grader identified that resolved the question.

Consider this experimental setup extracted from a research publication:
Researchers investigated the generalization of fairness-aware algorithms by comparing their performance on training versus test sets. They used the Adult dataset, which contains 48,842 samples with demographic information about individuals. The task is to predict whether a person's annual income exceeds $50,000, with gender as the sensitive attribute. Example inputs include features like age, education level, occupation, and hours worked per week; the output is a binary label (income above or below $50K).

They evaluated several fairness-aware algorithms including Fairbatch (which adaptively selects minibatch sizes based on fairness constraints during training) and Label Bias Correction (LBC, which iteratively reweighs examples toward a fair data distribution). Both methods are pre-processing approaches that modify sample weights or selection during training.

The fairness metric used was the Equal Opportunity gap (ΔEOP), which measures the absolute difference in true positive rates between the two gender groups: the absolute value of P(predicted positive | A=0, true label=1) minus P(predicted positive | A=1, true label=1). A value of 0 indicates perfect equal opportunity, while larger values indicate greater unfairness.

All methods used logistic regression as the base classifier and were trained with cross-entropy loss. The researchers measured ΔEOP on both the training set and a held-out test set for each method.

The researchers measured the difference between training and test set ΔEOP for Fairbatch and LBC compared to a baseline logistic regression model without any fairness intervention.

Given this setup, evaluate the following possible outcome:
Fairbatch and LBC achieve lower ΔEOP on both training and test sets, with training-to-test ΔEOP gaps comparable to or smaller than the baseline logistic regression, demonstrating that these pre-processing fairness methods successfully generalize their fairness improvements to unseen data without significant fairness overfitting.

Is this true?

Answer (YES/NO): NO